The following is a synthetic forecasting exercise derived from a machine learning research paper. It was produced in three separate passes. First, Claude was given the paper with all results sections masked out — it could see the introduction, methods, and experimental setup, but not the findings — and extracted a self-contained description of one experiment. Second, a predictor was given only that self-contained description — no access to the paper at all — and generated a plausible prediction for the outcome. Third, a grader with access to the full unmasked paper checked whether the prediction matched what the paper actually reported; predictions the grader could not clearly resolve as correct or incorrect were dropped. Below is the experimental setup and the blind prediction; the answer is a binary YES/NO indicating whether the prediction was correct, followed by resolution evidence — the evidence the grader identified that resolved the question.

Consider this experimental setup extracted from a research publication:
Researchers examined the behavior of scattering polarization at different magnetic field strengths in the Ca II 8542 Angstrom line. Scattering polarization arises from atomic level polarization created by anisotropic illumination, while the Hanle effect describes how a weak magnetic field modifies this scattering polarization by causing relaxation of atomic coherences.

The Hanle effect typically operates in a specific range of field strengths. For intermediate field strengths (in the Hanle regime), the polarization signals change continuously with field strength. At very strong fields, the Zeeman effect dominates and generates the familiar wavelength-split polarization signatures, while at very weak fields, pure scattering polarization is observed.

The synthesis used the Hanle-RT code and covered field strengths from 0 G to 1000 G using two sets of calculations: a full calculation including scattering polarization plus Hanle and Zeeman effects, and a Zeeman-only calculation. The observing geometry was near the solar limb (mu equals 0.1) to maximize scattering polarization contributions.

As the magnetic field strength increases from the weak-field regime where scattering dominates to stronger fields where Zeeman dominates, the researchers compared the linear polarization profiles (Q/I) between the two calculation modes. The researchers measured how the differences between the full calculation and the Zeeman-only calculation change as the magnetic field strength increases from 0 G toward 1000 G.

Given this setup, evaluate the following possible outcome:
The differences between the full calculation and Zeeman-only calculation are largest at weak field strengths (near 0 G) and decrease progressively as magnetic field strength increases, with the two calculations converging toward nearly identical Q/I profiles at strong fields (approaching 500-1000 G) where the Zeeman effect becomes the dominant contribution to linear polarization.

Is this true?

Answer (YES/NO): YES